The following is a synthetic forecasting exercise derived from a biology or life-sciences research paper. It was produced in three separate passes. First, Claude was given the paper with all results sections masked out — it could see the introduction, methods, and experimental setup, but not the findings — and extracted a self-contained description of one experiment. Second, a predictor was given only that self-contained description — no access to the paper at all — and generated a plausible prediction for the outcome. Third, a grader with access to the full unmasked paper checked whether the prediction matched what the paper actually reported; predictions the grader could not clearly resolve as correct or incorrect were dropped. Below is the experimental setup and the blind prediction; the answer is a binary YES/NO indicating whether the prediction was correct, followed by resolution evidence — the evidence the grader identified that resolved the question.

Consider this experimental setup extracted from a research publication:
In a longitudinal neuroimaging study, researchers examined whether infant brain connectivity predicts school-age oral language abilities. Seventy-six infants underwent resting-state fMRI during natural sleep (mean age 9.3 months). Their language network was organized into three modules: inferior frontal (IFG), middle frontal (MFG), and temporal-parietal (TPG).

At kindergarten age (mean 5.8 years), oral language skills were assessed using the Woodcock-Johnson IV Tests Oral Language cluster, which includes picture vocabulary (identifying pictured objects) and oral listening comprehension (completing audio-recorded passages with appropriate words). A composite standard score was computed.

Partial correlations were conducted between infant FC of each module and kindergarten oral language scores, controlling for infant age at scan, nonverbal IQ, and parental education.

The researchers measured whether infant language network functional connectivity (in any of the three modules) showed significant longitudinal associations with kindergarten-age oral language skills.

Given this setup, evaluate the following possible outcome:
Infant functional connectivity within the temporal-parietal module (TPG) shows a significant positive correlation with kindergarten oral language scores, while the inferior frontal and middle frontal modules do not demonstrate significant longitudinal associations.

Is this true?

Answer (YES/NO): NO